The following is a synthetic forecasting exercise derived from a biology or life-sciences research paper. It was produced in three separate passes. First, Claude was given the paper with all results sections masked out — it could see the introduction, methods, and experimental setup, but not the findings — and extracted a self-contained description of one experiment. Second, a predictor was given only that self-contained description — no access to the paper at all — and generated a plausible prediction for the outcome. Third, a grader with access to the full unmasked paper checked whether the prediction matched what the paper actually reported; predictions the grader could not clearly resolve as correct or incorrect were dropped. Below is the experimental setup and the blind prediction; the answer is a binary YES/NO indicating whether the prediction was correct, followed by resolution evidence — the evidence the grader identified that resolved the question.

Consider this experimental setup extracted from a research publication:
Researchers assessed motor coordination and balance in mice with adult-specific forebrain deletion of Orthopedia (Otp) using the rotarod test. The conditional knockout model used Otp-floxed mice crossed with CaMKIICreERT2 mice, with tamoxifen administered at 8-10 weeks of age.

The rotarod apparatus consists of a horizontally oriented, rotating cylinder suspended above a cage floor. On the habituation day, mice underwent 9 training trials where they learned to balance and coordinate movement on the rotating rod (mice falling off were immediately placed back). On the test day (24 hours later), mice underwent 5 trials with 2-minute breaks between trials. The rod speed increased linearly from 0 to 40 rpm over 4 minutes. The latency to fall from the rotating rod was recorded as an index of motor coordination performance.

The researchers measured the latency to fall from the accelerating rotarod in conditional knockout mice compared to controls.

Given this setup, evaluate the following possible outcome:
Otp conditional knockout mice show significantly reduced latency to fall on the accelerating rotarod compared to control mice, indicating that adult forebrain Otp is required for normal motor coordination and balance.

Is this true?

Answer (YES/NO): NO